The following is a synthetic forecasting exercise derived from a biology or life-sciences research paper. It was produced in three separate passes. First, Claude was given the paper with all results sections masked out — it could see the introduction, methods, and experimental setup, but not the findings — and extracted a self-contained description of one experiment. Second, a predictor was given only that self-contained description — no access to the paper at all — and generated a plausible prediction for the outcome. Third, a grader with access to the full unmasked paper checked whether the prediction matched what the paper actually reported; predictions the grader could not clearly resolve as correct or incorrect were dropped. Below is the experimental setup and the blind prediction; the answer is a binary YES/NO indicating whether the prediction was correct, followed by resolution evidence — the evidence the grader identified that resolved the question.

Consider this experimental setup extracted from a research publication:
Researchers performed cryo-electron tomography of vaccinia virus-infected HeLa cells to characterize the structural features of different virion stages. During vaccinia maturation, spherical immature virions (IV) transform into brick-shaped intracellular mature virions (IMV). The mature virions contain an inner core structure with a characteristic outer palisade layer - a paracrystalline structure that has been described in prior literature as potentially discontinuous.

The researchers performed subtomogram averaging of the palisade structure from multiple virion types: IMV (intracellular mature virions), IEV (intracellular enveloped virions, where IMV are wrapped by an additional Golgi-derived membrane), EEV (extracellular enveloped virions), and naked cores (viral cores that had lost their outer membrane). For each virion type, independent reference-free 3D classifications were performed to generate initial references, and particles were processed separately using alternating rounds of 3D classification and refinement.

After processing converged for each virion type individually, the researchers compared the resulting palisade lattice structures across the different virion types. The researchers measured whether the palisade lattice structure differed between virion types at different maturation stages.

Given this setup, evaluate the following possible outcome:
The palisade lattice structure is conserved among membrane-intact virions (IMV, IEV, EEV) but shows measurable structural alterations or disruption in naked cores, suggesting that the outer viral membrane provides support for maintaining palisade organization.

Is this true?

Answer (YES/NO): NO